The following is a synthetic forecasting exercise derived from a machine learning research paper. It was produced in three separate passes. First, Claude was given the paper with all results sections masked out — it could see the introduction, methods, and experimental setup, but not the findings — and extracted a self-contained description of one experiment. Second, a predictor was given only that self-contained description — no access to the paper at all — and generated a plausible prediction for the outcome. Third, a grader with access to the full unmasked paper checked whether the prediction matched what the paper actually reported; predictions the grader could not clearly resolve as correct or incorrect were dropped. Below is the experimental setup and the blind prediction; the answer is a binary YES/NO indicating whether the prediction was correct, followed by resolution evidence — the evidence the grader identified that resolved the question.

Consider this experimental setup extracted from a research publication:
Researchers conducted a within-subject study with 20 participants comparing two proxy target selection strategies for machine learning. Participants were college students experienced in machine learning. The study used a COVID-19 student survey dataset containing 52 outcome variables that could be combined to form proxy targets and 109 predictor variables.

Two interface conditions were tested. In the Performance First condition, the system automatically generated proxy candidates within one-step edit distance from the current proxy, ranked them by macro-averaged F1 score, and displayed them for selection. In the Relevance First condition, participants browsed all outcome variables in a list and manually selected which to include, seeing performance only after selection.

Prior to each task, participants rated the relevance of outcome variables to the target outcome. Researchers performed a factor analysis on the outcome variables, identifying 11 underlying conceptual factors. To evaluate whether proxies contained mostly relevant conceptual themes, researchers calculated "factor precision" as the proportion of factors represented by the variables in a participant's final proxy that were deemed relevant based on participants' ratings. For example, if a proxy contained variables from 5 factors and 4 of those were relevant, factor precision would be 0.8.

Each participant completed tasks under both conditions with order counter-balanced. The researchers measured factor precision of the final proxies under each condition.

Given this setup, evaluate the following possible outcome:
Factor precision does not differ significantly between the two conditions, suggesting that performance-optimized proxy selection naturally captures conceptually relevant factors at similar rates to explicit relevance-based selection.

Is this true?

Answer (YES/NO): YES